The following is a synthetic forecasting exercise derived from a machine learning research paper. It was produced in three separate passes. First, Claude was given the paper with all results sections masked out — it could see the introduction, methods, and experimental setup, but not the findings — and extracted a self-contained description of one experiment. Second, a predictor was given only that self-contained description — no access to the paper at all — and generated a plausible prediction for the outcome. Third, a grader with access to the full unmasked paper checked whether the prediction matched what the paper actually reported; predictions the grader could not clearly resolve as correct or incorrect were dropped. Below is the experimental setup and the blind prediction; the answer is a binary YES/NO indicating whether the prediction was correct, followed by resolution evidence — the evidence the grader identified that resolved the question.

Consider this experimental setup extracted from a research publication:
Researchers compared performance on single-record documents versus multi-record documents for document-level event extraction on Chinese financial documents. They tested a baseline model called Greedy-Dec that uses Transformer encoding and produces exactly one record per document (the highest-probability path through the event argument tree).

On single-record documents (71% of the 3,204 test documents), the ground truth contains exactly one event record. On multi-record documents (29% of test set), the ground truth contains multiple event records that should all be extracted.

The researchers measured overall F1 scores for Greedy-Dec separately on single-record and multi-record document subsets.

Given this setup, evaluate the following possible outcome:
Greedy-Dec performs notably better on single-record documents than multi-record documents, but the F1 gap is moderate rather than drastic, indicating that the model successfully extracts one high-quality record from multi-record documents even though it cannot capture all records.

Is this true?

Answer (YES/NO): NO